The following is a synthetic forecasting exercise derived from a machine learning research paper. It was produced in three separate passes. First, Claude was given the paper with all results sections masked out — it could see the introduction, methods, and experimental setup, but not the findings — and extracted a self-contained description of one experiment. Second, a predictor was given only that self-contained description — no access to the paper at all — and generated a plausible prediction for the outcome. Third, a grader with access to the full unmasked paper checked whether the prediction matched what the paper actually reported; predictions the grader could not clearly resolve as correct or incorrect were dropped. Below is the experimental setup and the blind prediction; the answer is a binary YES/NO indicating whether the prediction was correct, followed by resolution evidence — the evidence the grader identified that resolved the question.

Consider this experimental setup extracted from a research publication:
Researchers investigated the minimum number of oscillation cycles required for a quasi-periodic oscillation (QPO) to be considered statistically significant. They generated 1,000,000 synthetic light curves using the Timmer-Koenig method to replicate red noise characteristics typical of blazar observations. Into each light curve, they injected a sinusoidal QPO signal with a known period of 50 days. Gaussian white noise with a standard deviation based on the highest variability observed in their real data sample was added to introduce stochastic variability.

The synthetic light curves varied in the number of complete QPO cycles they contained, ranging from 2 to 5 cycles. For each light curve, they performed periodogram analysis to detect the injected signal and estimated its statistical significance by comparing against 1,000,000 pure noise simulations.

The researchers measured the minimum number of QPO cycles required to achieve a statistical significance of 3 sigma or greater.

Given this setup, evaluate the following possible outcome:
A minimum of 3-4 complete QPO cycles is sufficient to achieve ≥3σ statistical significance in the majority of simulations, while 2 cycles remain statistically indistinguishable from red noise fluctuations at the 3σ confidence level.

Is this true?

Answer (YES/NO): YES